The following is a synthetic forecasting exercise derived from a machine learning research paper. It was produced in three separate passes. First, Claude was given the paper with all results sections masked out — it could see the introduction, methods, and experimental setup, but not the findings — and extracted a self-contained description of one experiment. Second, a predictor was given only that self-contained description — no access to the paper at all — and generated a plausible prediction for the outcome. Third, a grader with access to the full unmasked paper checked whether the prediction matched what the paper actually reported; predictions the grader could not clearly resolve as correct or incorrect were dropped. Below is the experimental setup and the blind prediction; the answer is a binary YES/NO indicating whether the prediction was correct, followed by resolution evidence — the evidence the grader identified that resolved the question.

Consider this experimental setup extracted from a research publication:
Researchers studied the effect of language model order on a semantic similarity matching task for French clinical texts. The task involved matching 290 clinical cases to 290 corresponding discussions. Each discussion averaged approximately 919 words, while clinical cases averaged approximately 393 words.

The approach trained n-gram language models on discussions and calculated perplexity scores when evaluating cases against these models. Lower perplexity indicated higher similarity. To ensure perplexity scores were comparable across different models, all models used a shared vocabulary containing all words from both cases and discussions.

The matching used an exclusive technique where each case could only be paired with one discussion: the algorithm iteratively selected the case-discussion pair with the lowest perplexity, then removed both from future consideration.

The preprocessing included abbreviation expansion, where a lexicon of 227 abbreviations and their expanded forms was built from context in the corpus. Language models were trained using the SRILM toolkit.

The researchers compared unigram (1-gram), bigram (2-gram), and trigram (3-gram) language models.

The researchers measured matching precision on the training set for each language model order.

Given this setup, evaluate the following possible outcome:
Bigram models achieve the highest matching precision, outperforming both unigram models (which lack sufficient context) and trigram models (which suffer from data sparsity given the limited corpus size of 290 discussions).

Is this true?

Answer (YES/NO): YES